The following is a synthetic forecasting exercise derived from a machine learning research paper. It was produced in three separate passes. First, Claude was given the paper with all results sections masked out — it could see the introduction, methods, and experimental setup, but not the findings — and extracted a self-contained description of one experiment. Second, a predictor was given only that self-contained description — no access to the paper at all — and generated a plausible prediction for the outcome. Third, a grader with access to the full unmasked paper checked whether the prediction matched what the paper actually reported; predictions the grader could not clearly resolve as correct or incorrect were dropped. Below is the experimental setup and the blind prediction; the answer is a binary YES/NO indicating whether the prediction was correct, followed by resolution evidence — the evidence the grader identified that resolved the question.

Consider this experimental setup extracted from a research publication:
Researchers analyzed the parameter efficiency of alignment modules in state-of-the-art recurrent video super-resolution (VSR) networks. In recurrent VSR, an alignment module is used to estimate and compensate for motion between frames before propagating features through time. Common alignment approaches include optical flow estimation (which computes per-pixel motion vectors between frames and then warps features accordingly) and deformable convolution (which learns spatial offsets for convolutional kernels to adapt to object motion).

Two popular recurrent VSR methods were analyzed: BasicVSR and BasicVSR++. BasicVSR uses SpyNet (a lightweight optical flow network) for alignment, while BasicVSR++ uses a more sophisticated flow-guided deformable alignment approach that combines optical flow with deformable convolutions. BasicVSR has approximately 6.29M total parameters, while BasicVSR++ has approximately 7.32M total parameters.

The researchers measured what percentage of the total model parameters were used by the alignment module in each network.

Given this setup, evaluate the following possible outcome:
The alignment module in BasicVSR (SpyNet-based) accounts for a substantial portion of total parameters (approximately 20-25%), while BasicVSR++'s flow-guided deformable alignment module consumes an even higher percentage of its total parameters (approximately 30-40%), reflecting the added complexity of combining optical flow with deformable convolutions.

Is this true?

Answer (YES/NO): NO